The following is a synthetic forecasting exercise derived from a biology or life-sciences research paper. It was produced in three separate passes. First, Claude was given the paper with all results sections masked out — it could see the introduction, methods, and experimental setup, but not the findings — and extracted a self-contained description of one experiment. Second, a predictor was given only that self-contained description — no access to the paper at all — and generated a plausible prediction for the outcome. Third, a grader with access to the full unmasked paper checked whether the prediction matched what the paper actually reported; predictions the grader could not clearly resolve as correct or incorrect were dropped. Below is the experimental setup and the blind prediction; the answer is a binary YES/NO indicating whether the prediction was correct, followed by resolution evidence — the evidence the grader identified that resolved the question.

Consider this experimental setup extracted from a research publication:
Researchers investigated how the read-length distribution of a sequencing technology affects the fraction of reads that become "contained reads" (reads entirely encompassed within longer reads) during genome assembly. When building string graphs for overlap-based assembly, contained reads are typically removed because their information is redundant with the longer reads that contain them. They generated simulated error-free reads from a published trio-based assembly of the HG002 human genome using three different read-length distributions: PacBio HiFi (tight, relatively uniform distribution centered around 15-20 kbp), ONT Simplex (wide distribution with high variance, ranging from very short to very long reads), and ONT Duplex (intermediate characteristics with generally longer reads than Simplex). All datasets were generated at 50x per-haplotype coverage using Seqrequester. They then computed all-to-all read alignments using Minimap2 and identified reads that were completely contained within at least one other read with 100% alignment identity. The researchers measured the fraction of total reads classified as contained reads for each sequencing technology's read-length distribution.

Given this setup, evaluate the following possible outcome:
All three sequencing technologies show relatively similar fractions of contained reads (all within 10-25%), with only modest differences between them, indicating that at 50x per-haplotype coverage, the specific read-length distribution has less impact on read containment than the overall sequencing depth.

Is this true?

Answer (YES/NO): NO